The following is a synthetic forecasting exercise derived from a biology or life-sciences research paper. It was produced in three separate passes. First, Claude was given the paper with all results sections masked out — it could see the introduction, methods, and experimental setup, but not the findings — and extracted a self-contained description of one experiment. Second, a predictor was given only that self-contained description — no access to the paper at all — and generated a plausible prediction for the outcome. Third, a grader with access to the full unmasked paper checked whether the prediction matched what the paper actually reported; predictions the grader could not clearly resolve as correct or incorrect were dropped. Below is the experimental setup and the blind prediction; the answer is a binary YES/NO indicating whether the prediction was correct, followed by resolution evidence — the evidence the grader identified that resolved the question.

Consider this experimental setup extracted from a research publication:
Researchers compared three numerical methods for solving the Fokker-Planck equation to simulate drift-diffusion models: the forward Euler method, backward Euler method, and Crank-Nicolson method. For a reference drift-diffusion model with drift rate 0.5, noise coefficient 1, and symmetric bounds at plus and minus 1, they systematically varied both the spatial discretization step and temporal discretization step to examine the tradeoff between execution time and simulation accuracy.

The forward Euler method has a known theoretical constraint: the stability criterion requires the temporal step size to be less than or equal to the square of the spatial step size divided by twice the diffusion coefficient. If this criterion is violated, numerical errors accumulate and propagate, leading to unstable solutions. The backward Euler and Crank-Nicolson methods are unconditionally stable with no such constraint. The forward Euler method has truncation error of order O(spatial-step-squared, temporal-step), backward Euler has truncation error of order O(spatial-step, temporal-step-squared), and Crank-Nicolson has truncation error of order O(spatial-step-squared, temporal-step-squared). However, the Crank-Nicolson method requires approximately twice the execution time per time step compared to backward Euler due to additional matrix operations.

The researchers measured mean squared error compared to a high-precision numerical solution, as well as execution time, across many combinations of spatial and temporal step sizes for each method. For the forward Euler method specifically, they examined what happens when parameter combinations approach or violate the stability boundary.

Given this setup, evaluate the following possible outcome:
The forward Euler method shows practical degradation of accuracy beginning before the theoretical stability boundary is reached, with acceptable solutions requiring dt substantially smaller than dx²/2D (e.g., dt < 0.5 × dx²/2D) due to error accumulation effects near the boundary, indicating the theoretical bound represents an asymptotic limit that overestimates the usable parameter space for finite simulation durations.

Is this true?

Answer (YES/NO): NO